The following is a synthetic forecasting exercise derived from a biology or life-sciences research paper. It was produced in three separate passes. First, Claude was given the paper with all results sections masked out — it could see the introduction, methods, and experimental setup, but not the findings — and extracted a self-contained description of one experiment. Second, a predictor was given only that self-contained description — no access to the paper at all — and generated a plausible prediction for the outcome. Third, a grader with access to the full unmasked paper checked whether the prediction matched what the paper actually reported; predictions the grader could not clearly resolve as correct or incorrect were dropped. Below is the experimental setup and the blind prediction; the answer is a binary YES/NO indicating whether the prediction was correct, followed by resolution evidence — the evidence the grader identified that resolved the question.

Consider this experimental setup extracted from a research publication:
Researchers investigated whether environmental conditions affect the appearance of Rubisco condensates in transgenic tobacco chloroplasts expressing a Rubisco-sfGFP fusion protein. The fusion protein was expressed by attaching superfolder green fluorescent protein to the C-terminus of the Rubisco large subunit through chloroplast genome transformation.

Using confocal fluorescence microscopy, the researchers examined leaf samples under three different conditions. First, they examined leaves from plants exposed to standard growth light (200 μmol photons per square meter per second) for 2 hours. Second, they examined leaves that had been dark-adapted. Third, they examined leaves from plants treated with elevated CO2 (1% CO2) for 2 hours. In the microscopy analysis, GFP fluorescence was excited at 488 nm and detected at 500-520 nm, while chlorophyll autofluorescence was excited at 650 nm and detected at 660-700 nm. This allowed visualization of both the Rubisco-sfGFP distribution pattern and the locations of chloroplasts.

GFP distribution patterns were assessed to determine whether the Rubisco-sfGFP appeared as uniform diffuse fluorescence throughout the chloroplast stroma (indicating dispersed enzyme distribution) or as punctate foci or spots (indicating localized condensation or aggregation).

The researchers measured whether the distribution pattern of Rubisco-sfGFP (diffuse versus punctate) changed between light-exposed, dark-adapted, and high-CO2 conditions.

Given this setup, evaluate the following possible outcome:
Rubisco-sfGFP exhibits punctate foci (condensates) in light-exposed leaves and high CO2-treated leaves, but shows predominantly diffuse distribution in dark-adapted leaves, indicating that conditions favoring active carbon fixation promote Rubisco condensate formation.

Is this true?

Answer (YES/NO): NO